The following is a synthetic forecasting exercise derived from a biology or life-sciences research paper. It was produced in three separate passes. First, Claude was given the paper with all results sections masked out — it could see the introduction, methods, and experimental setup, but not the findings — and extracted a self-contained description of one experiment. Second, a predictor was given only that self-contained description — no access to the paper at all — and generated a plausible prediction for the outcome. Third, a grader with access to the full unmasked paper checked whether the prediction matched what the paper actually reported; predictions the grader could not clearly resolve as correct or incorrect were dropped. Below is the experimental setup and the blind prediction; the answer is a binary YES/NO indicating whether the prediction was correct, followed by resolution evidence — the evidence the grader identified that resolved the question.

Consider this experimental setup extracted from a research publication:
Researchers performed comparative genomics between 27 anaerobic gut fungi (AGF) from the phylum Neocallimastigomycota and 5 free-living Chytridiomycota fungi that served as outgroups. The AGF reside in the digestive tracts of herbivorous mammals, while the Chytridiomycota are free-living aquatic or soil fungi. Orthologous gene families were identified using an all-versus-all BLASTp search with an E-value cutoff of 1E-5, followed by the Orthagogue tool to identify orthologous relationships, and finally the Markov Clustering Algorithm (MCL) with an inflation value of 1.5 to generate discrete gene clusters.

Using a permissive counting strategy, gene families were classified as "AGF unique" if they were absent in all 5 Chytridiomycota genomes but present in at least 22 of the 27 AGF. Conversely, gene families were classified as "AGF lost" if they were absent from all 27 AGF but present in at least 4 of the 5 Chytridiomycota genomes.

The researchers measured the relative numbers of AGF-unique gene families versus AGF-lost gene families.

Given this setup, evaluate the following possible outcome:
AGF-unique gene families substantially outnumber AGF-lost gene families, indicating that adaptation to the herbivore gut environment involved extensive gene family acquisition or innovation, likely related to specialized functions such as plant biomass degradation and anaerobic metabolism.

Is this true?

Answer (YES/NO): YES